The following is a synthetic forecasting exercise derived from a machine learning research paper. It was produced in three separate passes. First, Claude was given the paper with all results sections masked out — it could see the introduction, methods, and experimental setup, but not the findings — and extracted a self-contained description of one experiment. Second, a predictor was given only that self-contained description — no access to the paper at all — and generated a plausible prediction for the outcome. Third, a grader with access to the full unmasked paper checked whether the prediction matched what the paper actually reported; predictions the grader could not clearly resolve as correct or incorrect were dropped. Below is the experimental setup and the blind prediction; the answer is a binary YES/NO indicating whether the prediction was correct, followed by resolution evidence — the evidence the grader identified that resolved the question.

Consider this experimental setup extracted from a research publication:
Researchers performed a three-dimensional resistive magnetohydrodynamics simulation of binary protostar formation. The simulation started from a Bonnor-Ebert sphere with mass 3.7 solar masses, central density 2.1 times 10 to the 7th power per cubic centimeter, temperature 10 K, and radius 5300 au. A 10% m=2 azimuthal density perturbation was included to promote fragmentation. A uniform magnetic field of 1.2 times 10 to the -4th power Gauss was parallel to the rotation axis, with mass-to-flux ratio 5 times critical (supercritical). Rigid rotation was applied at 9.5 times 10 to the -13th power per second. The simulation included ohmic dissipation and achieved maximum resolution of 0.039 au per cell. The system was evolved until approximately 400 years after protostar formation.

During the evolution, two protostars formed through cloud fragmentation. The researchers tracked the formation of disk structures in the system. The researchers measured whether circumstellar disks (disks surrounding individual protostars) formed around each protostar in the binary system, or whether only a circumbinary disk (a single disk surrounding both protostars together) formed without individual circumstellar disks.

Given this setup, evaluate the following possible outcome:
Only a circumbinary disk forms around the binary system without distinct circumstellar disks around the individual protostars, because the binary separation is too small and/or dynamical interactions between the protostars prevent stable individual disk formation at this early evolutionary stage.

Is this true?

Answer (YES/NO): NO